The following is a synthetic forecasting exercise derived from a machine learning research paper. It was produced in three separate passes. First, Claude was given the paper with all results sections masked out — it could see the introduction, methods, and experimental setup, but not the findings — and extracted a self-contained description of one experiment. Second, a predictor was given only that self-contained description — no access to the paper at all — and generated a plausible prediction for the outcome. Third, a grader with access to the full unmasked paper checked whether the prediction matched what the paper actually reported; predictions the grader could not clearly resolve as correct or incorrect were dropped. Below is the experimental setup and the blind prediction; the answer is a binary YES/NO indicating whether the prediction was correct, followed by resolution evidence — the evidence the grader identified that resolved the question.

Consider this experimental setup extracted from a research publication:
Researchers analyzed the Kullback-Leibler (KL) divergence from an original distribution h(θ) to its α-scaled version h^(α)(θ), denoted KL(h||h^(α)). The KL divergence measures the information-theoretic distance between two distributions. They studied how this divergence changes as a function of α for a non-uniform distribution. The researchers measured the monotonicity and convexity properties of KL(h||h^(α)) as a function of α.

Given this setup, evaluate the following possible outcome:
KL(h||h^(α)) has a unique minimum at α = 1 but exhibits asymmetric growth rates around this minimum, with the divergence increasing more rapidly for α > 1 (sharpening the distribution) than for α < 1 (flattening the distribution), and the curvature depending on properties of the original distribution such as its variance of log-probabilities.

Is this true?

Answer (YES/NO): NO